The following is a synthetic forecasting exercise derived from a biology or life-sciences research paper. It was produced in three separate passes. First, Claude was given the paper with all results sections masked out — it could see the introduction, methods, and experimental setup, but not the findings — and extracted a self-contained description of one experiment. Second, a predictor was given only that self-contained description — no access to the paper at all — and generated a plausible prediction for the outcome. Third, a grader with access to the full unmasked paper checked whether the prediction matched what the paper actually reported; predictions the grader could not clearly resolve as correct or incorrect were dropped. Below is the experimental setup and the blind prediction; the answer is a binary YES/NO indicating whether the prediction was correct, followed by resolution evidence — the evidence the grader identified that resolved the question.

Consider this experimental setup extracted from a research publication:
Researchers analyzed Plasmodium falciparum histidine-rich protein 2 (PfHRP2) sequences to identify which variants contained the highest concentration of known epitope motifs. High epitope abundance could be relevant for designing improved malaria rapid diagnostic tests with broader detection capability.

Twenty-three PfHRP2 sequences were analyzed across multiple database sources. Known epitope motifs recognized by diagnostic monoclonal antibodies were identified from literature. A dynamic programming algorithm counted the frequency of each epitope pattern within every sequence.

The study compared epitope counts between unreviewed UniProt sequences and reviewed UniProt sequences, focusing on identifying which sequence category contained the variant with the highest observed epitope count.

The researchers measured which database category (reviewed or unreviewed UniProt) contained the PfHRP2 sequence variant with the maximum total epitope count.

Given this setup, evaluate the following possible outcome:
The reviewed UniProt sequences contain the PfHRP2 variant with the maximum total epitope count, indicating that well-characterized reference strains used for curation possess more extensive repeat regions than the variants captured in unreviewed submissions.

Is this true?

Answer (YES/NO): NO